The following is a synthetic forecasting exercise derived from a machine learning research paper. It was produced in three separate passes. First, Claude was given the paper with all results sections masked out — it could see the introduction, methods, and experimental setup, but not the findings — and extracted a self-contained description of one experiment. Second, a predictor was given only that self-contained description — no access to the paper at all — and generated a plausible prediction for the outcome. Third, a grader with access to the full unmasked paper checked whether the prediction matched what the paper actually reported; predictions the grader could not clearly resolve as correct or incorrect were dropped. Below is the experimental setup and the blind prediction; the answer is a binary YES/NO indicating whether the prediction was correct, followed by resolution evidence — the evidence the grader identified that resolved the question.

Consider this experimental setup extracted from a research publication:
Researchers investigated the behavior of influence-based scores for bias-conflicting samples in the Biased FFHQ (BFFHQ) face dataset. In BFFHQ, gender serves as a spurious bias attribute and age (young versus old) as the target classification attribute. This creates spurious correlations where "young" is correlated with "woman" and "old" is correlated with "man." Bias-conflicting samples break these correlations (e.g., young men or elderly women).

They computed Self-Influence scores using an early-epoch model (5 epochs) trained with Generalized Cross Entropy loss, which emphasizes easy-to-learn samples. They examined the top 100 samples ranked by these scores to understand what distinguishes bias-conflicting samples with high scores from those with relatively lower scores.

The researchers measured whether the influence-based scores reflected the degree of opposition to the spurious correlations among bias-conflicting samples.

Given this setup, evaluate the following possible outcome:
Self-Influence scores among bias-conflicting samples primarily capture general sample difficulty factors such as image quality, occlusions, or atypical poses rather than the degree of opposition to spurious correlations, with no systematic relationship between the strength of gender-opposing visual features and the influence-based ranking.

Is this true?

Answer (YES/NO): NO